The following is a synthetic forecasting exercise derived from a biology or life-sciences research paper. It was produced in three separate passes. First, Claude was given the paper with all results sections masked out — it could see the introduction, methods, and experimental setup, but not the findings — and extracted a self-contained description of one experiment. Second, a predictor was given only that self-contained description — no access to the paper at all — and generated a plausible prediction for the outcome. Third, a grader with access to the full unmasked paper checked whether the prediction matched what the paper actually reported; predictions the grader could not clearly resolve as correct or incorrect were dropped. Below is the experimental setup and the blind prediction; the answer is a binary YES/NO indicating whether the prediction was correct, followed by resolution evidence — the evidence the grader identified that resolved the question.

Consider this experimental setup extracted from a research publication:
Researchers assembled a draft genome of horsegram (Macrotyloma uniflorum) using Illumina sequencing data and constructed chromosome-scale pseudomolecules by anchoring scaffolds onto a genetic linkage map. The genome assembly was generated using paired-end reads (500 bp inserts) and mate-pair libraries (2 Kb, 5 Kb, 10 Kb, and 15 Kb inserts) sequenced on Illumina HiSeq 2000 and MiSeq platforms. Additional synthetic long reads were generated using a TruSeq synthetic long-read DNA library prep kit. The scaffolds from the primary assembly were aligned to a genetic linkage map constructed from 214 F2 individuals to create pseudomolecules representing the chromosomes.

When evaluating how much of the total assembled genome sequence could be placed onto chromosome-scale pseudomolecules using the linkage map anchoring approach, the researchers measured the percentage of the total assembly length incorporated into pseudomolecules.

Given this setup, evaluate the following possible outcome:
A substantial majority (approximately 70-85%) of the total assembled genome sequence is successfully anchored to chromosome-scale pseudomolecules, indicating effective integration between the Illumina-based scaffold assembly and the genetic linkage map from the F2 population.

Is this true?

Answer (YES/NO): NO